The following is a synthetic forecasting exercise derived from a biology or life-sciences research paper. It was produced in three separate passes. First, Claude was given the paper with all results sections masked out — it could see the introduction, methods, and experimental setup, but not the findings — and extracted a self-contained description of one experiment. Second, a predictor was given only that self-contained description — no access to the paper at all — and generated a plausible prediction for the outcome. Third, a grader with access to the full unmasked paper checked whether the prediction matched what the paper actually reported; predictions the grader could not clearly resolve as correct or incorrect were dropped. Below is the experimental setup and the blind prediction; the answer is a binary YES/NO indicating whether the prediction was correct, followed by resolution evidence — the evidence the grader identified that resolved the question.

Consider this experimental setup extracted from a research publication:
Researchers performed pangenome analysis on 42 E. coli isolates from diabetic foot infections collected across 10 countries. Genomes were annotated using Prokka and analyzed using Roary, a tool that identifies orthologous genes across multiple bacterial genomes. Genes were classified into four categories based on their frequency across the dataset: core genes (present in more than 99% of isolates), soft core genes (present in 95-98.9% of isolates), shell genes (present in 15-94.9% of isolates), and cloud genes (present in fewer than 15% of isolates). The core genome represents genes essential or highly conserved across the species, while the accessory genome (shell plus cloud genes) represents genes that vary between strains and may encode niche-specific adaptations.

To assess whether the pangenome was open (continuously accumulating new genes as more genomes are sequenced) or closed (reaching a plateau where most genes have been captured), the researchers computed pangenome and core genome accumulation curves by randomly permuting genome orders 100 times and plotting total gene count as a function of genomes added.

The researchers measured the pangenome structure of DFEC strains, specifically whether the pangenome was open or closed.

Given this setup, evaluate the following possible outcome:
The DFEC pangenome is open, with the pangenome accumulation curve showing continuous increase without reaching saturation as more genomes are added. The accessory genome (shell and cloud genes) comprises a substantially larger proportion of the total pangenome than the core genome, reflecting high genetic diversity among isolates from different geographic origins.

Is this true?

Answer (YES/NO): YES